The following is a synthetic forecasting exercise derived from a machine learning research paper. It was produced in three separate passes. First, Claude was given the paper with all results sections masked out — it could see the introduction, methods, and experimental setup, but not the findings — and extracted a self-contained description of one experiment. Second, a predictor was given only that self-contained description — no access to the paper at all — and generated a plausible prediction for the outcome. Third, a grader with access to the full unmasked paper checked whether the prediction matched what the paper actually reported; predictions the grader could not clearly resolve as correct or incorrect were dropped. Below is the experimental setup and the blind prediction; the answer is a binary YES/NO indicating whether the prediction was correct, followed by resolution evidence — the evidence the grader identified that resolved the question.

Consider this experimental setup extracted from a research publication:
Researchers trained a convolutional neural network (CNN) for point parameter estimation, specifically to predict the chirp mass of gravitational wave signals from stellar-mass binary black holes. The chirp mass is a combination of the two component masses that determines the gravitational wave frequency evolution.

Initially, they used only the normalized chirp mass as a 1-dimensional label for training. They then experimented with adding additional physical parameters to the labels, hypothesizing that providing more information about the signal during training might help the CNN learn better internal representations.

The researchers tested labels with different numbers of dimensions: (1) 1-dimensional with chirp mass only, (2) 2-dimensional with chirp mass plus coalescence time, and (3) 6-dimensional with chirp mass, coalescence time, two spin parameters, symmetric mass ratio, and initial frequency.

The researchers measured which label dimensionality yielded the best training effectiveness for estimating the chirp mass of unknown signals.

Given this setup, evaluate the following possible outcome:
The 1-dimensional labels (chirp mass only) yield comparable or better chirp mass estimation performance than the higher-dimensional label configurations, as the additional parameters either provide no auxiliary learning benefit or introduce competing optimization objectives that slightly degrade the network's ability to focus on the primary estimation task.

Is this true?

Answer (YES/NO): NO